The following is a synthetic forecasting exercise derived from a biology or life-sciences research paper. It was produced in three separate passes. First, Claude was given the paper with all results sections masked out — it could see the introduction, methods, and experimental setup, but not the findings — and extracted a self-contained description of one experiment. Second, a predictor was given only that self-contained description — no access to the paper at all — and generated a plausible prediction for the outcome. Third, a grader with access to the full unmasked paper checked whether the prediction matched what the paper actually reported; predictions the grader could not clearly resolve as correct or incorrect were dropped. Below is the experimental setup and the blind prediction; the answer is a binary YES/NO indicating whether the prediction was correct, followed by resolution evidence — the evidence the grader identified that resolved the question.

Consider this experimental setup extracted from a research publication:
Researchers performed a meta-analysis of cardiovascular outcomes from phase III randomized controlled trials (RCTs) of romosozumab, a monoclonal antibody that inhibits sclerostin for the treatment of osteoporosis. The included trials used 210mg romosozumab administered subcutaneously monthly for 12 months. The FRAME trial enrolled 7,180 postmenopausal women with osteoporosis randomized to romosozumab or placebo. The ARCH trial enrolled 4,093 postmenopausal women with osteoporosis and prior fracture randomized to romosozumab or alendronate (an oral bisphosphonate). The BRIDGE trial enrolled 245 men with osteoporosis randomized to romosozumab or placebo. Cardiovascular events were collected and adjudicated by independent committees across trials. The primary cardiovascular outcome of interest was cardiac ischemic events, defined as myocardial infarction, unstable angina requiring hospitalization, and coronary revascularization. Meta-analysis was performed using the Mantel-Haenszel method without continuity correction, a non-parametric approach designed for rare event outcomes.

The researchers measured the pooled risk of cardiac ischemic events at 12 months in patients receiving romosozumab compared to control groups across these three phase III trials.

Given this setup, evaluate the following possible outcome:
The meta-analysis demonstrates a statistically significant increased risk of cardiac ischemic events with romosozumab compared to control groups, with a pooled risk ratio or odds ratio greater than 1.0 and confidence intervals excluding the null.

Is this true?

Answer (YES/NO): YES